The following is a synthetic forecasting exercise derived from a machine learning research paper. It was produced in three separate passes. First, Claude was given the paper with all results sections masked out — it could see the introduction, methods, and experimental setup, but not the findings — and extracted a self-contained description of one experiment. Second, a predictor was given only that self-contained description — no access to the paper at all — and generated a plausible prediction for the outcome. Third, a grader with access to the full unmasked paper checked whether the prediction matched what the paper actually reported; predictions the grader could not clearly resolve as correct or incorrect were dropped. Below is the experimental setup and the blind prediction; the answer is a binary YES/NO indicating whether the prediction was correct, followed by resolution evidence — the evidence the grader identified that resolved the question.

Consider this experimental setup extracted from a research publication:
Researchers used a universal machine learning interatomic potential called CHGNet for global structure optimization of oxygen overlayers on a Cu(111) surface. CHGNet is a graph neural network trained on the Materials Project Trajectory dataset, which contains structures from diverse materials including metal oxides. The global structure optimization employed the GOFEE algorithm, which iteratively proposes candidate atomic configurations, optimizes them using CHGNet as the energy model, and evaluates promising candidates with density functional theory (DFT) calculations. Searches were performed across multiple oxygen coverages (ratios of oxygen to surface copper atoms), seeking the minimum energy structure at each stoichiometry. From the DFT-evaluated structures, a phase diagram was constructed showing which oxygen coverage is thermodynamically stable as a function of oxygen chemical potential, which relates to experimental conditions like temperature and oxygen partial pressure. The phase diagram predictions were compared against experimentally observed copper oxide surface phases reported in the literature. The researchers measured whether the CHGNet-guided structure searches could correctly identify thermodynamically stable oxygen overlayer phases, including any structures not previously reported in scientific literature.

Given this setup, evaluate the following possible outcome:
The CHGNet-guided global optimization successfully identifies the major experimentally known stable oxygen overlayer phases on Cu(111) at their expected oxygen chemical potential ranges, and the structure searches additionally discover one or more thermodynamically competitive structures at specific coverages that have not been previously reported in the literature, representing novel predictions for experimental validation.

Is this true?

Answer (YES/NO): NO